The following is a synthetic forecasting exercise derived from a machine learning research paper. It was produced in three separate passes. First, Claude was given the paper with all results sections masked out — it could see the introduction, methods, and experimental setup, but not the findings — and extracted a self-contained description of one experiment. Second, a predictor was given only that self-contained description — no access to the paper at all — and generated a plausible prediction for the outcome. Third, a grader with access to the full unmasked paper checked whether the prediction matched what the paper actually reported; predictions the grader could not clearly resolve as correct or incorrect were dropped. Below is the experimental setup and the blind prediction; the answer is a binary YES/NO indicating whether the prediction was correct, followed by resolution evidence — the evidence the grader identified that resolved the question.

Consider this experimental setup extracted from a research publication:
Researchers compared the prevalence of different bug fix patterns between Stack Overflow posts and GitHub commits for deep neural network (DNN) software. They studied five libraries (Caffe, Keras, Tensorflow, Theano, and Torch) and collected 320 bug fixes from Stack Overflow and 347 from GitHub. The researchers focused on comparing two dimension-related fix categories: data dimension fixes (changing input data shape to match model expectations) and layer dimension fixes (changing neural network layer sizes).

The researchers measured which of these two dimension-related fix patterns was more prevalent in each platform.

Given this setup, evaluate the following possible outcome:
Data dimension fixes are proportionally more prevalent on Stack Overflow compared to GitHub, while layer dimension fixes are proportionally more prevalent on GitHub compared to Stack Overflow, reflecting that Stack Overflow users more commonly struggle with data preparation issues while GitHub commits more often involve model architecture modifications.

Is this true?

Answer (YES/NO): YES